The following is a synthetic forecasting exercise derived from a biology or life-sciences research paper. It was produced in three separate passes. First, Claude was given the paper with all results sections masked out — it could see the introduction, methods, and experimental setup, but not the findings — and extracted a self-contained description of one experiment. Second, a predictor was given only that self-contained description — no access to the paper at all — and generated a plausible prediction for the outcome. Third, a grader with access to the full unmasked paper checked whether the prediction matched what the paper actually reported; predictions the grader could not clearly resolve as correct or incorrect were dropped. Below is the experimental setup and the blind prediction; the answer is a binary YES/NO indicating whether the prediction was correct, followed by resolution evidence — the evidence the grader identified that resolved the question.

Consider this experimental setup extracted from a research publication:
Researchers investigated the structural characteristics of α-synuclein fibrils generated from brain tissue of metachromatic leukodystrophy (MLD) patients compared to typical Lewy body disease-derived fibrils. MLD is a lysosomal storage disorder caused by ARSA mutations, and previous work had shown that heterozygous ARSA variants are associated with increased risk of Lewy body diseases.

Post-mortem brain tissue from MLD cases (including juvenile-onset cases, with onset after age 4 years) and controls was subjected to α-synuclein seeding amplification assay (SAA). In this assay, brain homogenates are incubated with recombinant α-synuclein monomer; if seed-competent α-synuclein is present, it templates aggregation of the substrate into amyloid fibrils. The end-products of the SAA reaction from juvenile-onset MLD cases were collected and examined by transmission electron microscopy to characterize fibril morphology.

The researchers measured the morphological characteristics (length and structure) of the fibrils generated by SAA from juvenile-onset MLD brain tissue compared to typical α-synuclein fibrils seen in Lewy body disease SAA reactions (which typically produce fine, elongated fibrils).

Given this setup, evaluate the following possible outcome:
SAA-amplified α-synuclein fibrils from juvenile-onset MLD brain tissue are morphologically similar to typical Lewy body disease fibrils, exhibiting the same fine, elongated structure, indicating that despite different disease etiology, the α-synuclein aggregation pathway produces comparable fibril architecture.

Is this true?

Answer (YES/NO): NO